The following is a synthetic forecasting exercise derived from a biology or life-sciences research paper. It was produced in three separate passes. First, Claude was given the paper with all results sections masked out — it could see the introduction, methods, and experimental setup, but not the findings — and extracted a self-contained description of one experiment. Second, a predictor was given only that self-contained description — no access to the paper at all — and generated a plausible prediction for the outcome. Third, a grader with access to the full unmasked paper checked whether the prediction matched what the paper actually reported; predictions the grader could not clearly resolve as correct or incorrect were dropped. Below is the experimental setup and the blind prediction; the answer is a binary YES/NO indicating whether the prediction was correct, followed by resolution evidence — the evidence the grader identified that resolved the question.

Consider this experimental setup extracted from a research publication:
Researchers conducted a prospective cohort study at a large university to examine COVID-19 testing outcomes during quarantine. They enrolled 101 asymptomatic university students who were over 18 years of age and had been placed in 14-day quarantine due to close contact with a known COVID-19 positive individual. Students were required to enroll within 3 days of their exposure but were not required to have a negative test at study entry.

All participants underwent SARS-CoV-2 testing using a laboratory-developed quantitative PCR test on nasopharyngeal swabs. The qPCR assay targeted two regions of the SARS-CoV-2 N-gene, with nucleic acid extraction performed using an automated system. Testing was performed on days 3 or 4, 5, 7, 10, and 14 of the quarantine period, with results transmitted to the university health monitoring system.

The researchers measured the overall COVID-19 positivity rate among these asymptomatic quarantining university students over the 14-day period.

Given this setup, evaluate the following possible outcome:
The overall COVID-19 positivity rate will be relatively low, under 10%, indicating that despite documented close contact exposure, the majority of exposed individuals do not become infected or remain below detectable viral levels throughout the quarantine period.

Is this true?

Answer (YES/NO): NO